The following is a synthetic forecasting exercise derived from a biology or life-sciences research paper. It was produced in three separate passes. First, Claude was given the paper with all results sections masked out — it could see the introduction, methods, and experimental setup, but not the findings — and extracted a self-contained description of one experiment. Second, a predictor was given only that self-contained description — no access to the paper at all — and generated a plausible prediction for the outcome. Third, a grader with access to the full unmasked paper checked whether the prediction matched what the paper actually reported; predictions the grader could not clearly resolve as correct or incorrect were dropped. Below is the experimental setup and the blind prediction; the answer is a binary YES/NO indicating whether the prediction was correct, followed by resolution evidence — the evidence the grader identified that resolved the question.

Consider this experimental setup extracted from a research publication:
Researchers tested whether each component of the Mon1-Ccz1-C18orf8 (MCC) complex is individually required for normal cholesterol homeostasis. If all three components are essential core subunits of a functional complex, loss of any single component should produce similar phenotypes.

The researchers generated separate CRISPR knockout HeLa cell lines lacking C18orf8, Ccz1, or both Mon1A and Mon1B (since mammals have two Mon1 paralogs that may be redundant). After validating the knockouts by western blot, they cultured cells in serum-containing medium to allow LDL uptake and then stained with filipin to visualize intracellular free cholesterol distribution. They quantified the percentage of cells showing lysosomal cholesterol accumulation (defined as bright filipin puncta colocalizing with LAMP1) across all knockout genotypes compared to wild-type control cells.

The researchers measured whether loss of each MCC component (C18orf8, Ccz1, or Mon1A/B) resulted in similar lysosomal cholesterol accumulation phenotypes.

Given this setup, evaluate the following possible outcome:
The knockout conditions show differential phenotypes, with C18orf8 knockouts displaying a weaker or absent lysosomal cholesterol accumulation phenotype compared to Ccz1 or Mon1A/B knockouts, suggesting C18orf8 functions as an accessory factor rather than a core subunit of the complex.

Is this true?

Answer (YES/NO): NO